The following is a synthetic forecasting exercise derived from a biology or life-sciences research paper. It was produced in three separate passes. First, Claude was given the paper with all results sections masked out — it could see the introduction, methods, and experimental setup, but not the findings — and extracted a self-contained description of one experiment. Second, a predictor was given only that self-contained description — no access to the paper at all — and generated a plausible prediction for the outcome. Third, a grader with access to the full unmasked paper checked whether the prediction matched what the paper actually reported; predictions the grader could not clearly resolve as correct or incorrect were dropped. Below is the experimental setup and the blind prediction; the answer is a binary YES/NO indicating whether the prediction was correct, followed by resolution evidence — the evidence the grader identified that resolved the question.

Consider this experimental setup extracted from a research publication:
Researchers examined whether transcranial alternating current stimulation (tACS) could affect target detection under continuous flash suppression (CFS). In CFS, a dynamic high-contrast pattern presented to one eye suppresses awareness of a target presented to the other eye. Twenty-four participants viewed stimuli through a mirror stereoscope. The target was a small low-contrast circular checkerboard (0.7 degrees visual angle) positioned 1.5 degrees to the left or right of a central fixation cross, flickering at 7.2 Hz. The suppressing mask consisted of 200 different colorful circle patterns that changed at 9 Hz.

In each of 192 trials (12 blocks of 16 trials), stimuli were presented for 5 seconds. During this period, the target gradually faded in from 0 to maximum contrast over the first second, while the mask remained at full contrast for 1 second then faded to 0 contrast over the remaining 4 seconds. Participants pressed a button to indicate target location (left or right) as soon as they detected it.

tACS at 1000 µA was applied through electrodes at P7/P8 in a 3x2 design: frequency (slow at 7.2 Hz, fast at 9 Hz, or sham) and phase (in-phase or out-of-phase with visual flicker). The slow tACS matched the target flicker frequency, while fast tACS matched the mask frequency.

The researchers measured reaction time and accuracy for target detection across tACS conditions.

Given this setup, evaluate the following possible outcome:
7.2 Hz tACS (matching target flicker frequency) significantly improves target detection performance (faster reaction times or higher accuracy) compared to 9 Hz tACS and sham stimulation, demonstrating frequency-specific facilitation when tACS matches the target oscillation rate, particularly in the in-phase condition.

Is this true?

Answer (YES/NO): NO